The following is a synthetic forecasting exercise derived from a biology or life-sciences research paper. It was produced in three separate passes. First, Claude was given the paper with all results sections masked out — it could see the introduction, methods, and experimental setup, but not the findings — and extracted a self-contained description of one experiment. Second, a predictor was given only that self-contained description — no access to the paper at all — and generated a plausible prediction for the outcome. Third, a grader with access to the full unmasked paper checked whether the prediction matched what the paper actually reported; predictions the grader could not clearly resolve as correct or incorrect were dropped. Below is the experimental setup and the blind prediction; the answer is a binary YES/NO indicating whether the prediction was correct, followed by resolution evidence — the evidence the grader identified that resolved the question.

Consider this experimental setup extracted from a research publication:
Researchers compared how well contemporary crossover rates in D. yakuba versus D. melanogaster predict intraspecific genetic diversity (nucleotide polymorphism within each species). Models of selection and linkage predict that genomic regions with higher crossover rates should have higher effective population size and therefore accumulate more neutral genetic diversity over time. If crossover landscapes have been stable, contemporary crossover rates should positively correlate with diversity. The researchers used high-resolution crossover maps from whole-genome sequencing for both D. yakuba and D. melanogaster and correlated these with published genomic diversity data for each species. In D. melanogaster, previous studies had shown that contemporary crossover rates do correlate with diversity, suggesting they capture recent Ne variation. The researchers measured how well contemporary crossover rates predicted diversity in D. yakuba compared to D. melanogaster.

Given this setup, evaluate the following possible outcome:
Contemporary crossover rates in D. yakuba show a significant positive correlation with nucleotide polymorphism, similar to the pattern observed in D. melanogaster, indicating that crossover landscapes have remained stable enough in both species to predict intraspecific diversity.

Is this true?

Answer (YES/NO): YES